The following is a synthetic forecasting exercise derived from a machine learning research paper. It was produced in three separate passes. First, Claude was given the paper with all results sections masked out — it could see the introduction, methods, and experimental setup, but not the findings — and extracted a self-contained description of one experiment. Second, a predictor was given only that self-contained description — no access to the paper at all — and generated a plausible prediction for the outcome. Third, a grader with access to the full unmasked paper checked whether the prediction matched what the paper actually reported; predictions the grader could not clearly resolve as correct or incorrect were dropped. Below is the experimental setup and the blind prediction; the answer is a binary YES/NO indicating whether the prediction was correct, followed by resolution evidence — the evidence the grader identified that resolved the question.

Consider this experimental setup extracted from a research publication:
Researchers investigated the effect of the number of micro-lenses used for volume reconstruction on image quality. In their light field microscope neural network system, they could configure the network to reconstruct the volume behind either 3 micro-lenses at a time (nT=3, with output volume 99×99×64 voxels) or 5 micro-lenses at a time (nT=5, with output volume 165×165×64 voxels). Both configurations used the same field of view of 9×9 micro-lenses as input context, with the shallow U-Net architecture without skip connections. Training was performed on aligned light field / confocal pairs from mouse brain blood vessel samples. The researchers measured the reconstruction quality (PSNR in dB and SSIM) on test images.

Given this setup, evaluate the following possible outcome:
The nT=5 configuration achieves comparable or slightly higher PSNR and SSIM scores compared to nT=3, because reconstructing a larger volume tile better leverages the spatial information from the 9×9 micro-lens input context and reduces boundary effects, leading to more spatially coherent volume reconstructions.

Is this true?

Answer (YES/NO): NO